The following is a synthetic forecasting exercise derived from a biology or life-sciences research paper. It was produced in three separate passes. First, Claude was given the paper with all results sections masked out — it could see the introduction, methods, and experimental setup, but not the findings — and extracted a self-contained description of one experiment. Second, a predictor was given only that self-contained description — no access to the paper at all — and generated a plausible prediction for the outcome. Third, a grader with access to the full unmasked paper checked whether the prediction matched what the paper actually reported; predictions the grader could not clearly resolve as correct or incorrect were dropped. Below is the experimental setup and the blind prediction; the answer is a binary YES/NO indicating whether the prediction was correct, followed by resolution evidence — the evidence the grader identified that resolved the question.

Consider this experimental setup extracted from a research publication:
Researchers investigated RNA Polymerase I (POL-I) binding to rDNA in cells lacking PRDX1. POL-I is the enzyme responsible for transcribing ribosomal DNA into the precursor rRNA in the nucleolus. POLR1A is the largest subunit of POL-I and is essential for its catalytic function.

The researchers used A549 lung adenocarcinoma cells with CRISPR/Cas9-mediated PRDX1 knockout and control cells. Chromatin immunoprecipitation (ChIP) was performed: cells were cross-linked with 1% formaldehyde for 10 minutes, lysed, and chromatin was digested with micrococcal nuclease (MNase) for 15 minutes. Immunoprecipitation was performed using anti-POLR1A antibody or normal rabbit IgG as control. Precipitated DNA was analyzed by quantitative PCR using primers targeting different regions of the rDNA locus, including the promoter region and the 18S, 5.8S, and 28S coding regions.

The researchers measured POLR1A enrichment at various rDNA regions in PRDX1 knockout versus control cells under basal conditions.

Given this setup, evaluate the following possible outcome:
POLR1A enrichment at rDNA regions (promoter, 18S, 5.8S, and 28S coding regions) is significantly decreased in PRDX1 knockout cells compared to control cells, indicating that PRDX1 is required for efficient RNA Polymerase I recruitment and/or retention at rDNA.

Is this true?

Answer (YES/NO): NO